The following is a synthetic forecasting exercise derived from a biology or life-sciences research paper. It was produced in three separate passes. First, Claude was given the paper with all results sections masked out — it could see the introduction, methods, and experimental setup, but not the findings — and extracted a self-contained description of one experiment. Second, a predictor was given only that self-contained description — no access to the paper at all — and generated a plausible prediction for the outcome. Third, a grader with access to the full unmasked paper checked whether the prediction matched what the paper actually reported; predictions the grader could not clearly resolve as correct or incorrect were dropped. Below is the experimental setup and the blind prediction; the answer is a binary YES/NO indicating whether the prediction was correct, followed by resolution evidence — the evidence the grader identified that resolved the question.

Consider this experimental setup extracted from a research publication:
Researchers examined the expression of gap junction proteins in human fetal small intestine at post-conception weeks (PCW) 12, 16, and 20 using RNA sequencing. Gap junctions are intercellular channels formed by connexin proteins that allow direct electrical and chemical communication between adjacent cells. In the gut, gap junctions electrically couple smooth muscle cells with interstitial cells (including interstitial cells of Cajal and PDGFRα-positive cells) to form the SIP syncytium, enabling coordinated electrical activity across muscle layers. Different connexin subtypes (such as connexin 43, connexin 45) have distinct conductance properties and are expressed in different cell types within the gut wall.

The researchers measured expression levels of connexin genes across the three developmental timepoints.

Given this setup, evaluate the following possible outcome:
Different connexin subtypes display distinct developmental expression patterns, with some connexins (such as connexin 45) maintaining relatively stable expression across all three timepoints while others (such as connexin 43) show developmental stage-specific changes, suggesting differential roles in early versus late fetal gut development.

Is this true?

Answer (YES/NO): NO